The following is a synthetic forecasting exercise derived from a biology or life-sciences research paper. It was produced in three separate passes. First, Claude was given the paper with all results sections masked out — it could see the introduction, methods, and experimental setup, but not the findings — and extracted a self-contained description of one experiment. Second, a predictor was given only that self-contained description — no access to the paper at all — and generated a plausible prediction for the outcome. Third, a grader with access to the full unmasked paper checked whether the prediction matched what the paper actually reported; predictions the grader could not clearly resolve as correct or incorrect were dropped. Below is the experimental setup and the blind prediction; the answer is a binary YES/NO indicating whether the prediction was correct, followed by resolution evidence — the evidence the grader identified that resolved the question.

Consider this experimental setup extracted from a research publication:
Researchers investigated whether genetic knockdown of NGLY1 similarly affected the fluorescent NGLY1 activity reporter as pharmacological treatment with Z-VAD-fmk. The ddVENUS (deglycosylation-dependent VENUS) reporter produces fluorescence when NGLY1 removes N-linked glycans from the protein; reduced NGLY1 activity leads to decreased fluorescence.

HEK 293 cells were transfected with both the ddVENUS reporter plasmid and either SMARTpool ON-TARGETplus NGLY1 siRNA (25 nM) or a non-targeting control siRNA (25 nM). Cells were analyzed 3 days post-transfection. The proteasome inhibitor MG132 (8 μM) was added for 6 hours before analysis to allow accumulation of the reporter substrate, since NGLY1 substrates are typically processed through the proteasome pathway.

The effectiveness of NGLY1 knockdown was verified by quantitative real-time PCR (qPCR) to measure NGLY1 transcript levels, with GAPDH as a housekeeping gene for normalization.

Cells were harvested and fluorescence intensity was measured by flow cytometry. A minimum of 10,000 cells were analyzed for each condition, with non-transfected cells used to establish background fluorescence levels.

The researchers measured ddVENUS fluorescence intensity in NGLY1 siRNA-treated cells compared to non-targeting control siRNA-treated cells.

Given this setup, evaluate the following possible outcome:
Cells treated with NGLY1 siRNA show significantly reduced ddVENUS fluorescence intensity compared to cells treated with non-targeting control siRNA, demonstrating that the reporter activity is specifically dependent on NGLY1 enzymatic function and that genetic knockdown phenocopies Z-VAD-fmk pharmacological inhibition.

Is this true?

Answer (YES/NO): YES